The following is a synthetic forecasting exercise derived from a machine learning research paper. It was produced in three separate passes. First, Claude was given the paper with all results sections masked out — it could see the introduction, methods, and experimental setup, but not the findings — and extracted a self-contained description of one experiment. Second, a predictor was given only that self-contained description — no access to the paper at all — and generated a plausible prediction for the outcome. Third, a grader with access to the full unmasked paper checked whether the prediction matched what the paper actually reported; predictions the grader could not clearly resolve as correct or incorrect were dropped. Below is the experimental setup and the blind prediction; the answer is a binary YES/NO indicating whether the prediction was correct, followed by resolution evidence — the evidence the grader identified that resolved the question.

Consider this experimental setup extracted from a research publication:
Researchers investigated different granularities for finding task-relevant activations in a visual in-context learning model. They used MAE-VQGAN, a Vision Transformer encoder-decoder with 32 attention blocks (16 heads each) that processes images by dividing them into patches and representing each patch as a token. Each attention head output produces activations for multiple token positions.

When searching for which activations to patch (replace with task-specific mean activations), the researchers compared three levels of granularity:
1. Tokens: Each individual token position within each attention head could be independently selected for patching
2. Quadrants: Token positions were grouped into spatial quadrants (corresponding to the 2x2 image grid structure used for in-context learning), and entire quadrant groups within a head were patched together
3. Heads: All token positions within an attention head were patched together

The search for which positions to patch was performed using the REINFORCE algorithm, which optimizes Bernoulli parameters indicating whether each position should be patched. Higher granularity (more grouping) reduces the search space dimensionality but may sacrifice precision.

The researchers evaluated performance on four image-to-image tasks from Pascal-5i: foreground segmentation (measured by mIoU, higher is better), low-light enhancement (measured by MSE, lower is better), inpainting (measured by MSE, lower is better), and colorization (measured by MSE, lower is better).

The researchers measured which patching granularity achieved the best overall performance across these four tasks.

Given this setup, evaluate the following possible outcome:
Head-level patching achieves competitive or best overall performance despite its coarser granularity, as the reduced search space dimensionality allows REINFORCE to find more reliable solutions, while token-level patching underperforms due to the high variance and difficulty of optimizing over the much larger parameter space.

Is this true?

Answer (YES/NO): NO